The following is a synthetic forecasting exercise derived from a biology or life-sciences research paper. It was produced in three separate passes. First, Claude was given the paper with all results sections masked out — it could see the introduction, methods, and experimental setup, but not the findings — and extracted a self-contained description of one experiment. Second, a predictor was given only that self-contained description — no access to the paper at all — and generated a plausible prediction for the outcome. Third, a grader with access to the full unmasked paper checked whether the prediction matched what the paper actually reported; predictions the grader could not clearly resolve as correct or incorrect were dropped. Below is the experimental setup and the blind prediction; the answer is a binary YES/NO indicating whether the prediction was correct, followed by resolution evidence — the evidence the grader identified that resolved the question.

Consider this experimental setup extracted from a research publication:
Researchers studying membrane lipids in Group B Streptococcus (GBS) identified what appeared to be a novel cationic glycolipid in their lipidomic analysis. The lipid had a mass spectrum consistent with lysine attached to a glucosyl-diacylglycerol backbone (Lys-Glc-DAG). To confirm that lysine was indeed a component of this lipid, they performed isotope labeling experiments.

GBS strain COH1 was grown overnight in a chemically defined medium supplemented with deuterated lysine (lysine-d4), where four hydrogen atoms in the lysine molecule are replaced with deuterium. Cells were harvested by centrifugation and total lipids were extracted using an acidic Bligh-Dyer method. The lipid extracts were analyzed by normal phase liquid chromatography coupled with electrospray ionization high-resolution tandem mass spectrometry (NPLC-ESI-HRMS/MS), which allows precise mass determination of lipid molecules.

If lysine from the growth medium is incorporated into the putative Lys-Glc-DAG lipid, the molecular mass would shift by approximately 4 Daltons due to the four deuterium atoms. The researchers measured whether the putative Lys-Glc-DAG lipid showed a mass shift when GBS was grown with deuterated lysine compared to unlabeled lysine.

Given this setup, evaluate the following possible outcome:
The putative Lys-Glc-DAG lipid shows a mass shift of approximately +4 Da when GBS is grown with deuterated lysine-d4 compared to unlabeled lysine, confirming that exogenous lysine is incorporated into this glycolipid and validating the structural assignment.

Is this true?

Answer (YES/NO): YES